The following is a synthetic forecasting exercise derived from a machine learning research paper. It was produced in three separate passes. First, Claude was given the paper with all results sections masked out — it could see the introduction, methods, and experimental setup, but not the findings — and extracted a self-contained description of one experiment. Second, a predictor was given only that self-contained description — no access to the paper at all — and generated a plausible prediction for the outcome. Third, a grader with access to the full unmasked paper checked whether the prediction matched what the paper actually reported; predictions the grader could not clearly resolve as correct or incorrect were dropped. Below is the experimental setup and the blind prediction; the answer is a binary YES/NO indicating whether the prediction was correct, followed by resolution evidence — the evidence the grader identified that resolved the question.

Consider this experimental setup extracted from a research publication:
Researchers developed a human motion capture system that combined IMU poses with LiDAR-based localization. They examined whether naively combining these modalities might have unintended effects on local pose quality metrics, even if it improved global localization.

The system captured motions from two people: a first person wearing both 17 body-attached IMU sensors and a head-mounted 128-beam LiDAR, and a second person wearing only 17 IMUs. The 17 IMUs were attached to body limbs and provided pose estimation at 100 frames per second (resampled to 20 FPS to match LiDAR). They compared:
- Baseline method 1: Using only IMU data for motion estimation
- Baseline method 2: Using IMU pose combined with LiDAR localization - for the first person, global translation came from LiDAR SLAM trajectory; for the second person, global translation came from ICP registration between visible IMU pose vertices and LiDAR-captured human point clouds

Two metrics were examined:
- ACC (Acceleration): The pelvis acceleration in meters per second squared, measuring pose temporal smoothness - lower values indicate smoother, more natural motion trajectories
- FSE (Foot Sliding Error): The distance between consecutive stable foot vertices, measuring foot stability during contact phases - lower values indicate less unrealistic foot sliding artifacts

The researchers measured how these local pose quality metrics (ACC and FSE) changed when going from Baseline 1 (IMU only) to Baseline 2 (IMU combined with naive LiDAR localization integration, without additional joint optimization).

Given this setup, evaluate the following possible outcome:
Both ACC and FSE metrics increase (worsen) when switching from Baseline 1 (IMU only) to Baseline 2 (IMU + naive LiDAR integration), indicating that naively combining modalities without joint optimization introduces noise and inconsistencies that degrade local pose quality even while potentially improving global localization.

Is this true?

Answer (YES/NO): YES